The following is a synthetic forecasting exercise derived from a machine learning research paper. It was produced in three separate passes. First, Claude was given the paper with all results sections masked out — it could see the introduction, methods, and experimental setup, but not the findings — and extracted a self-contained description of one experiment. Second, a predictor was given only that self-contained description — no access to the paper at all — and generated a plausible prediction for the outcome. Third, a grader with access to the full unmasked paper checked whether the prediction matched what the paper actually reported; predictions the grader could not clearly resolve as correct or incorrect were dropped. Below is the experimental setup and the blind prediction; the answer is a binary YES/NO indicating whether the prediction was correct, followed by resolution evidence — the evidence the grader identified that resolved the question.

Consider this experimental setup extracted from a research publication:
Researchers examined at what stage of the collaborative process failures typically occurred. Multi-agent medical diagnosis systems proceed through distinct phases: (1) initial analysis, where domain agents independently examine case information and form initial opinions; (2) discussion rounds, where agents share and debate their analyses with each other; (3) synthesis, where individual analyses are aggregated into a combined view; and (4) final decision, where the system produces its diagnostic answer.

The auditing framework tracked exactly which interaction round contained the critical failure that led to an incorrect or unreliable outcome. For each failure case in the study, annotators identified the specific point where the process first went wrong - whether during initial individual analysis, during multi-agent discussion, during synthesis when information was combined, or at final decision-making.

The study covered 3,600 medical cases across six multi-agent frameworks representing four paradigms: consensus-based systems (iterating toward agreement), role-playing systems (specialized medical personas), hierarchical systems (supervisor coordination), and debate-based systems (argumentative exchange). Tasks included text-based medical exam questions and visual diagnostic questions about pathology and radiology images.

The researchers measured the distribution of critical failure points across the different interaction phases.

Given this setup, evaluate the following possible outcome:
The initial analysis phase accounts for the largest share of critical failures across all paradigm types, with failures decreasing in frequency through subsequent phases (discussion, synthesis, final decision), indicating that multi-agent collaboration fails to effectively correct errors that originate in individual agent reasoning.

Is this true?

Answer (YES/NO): NO